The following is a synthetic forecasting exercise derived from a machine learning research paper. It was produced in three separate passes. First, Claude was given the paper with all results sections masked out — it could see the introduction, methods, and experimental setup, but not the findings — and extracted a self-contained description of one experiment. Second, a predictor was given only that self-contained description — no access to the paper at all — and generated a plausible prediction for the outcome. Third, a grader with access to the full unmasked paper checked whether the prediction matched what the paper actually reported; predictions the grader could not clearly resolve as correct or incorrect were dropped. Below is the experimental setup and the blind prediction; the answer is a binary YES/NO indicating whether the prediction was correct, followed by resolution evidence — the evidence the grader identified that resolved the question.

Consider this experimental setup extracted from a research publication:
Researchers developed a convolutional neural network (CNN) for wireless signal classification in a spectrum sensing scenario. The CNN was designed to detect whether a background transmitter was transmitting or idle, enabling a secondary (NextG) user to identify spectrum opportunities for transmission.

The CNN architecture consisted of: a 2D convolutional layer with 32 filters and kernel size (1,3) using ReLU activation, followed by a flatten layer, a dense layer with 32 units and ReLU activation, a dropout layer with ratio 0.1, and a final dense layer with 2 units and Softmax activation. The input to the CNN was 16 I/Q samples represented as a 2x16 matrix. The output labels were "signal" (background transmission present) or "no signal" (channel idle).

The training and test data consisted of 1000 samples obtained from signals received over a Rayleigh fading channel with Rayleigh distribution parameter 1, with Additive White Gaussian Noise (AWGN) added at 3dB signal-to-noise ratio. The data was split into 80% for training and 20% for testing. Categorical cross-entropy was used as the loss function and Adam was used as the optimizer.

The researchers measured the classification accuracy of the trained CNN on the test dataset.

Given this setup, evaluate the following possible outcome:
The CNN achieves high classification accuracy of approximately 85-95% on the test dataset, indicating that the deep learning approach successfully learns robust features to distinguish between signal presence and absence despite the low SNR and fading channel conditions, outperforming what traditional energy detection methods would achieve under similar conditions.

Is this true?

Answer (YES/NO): NO